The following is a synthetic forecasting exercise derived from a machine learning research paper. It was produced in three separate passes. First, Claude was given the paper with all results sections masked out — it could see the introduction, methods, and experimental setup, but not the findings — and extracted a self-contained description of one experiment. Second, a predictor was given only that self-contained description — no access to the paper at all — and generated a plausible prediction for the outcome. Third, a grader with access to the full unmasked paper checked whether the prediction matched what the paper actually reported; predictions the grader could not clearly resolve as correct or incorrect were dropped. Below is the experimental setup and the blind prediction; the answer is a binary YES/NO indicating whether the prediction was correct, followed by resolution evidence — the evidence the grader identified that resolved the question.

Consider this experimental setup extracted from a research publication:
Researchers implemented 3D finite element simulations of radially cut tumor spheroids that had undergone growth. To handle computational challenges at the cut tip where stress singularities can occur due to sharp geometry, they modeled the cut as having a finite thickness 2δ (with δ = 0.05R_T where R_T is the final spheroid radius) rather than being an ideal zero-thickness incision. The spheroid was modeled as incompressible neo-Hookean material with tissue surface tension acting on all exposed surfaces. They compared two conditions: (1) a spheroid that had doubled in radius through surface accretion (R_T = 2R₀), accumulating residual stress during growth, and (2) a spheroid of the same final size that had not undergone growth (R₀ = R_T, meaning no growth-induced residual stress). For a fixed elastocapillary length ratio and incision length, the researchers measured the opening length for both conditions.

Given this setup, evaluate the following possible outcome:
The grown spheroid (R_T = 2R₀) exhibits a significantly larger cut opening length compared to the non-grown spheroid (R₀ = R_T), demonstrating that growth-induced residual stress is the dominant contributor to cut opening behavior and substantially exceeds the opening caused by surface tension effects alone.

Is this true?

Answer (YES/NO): NO